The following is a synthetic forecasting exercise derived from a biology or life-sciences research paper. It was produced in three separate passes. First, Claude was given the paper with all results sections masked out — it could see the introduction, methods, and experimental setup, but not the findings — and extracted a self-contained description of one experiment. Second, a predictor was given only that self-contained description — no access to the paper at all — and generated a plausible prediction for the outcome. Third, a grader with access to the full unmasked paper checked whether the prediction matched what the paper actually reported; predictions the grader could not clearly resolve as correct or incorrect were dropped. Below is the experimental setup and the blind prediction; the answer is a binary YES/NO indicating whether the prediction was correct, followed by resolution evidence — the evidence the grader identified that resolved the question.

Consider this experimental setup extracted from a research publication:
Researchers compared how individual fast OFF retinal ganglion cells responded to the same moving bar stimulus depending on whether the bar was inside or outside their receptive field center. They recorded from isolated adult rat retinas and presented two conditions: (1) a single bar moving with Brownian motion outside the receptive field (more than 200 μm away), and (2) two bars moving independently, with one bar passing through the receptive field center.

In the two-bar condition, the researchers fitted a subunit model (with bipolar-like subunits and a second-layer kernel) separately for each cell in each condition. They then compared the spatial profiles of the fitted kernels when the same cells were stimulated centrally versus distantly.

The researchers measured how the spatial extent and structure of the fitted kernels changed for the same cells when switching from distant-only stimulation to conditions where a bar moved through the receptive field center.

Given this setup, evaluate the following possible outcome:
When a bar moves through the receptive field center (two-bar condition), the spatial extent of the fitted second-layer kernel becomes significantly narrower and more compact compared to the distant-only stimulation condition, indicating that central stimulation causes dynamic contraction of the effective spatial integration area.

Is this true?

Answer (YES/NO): YES